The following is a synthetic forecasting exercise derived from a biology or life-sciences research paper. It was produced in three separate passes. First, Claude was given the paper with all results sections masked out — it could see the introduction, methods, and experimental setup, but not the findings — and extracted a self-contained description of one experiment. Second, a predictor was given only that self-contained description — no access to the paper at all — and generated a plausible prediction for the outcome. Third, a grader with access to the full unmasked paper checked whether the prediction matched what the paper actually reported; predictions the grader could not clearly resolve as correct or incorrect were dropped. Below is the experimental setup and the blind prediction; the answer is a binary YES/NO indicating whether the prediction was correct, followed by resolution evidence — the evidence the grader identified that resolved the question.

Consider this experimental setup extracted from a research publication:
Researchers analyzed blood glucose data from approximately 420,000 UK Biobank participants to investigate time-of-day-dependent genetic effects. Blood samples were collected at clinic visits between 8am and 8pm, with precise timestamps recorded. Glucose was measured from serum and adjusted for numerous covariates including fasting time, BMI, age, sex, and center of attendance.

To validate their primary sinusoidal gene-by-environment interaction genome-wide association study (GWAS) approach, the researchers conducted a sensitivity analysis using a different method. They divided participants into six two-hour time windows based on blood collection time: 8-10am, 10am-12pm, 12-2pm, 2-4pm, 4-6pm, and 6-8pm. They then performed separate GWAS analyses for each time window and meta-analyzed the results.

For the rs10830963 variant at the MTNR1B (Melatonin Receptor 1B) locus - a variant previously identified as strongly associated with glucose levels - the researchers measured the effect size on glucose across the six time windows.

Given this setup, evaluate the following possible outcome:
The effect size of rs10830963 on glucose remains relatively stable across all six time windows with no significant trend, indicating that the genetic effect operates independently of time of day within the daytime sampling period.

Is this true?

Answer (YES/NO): NO